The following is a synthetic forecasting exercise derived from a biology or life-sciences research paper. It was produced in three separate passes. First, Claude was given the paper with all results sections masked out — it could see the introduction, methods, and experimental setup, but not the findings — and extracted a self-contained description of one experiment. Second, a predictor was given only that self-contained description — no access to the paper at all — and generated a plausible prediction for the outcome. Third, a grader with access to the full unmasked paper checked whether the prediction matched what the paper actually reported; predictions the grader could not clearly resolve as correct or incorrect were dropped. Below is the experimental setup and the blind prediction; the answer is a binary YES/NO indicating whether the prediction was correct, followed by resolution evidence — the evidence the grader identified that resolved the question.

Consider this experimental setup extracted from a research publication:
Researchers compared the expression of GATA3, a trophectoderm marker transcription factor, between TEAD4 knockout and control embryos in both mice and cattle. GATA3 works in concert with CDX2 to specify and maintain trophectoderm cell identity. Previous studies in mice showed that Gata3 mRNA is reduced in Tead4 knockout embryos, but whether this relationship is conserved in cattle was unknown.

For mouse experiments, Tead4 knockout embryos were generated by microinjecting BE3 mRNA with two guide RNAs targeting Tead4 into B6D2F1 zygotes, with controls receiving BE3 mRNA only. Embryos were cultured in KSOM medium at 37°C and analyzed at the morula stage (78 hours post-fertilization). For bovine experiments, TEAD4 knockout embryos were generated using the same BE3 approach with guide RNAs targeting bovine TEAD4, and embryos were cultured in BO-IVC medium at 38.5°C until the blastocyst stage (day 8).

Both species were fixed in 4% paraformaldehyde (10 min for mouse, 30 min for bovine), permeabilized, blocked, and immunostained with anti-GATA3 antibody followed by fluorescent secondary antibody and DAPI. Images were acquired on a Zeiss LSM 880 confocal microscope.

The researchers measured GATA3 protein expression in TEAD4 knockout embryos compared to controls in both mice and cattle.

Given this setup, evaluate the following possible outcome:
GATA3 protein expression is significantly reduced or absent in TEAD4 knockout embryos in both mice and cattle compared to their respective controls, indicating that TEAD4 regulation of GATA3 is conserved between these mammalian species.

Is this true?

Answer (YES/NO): NO